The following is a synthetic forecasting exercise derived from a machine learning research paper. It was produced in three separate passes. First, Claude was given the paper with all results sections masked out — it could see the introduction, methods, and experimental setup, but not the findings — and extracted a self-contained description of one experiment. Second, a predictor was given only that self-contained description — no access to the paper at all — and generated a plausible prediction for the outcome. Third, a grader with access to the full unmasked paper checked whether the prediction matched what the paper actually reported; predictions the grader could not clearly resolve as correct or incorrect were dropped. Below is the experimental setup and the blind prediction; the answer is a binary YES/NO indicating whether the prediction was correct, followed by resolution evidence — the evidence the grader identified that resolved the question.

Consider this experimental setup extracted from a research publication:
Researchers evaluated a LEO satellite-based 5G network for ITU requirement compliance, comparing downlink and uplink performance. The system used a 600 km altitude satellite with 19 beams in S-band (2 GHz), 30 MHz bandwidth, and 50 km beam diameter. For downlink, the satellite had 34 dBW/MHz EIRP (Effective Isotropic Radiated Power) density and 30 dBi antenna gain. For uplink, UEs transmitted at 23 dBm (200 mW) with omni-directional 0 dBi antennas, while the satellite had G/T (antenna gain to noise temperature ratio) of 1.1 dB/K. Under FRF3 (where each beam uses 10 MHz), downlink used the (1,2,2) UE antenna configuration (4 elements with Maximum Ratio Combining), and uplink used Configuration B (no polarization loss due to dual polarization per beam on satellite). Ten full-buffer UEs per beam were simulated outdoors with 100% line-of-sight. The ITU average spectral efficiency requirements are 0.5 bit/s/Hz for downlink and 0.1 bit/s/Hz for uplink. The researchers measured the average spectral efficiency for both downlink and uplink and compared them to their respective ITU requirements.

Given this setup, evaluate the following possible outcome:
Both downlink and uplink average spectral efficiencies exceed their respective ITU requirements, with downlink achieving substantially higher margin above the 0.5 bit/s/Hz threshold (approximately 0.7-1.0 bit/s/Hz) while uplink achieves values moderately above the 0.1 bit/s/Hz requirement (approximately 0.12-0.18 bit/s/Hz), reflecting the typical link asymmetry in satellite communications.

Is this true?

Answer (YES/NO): NO